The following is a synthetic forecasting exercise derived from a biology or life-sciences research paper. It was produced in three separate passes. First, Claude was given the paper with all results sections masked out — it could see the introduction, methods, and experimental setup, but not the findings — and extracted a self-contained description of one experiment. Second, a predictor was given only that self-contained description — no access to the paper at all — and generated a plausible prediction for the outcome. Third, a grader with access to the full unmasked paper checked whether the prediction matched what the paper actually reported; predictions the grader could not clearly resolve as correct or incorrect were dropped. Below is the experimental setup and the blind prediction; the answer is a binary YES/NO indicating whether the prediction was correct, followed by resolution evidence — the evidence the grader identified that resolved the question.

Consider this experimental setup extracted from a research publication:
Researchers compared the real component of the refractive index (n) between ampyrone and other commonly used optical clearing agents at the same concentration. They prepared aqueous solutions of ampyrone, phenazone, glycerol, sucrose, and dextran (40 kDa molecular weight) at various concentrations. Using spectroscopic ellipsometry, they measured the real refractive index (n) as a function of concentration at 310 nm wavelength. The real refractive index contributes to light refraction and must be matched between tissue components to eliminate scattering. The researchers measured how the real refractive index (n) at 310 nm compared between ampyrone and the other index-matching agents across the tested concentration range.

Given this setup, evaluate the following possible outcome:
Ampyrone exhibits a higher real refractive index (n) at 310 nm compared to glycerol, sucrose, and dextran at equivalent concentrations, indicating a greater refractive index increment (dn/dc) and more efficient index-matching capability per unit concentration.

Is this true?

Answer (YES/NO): YES